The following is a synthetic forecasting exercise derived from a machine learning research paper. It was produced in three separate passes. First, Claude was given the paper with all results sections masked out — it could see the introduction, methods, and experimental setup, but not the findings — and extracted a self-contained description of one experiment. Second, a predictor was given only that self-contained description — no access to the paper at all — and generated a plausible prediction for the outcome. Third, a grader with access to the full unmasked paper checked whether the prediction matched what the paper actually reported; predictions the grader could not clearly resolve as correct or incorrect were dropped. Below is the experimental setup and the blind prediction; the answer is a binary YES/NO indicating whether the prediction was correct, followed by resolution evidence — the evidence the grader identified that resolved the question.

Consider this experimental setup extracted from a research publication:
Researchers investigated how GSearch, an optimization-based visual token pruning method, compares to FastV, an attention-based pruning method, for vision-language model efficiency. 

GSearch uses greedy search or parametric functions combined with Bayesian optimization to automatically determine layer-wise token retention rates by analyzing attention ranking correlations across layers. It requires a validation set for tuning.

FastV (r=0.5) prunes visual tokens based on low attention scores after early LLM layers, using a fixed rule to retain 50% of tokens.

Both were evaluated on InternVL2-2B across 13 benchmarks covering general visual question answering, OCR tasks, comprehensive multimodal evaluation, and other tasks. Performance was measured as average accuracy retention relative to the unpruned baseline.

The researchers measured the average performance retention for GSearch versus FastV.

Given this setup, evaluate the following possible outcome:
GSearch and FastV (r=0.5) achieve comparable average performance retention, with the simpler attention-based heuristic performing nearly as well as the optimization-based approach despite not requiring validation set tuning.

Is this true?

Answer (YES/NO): NO